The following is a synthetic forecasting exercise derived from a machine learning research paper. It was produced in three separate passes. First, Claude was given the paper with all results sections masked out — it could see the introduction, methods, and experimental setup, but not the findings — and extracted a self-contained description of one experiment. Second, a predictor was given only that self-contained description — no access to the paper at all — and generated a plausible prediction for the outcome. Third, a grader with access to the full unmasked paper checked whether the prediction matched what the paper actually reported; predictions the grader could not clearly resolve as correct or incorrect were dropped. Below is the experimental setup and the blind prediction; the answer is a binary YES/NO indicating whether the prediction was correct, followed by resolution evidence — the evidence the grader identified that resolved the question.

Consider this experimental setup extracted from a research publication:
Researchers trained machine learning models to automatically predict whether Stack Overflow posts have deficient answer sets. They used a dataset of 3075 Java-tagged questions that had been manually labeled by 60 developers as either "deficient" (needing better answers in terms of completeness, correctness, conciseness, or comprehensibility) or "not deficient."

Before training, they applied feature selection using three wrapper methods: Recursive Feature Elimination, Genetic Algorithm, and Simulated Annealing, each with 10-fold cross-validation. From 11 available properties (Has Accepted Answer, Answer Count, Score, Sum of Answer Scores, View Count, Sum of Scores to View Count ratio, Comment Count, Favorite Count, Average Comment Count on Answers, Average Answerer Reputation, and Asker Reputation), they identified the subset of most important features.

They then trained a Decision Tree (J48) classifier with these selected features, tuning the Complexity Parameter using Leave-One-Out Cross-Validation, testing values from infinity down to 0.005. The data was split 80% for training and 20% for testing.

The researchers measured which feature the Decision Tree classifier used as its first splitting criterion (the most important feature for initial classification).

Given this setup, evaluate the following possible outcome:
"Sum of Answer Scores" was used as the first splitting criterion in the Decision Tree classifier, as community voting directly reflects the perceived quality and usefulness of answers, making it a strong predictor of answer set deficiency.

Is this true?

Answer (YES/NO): NO